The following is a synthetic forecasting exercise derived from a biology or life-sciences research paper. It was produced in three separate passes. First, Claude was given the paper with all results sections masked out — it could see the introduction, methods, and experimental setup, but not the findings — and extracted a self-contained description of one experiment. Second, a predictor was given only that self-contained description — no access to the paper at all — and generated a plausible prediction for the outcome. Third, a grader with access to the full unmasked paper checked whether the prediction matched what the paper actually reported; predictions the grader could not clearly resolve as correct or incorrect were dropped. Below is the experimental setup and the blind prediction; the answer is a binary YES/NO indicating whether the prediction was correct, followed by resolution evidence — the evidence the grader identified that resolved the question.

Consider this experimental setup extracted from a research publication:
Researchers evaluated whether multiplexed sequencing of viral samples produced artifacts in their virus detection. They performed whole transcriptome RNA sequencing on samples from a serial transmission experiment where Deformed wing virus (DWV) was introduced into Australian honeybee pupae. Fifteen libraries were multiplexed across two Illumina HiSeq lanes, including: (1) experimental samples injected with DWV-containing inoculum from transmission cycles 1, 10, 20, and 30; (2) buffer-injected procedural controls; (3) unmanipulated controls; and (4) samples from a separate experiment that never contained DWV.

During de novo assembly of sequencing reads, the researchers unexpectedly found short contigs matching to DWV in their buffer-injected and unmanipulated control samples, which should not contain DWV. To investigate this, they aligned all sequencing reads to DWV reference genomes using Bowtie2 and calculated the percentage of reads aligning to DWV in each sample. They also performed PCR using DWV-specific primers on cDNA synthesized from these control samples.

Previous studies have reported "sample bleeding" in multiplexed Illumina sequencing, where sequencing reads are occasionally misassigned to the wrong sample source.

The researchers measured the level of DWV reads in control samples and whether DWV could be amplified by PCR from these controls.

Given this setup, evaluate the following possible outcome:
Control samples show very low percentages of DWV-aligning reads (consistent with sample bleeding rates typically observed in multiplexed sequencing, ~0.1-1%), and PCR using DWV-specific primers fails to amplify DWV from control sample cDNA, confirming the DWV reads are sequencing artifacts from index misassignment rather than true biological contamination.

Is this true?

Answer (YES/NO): YES